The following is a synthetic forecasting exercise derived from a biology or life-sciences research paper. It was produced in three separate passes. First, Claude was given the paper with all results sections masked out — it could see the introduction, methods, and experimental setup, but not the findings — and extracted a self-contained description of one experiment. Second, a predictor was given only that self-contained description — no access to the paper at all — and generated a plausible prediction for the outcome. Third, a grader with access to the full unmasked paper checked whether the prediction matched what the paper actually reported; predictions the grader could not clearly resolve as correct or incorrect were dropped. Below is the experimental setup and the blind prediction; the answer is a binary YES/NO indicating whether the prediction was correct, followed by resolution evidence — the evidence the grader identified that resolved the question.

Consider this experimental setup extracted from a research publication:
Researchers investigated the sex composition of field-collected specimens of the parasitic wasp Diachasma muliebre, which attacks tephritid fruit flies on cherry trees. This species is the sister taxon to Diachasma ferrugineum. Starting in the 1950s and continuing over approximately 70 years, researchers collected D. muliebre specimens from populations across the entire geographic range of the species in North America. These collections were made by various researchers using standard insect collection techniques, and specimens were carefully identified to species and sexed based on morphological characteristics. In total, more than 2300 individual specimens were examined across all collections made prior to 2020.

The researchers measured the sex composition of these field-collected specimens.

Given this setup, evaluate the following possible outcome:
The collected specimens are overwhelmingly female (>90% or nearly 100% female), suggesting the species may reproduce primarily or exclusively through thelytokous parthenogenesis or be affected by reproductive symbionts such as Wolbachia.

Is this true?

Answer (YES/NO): YES